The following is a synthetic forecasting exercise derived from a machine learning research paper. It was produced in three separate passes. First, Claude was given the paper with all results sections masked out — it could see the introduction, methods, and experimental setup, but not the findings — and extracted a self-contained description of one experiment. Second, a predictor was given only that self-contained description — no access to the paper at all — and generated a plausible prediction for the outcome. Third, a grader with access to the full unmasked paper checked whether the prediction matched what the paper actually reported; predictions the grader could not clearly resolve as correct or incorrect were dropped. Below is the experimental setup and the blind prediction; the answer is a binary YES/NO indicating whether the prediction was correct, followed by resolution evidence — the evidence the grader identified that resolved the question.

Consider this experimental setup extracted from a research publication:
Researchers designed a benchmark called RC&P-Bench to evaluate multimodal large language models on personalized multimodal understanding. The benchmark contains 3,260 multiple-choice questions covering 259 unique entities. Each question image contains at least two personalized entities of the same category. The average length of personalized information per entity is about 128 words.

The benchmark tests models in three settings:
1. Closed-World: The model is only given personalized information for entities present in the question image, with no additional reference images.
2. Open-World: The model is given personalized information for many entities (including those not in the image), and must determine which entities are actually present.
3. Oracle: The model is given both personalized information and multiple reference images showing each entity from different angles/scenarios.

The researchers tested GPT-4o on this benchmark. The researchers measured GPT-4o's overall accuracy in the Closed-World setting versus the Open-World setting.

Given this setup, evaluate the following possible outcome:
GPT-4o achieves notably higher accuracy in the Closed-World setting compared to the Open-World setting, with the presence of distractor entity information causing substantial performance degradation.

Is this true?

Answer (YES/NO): NO